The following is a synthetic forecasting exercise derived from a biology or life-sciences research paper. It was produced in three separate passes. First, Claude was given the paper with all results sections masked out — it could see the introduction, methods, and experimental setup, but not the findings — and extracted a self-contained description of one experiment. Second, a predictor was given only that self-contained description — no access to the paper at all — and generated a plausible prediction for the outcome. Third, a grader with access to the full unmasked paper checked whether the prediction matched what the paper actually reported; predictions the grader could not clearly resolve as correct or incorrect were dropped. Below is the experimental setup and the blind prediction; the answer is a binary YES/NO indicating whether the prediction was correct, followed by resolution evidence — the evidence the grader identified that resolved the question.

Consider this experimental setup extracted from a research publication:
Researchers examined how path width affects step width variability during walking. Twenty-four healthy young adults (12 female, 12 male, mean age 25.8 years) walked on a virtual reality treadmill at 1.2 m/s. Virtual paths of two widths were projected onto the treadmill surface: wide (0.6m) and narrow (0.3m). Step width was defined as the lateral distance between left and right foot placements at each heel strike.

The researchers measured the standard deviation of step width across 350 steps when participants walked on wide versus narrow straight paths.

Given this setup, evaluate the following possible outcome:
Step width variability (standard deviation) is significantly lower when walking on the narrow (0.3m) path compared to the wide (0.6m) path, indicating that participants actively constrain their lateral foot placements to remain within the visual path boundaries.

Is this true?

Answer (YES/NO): YES